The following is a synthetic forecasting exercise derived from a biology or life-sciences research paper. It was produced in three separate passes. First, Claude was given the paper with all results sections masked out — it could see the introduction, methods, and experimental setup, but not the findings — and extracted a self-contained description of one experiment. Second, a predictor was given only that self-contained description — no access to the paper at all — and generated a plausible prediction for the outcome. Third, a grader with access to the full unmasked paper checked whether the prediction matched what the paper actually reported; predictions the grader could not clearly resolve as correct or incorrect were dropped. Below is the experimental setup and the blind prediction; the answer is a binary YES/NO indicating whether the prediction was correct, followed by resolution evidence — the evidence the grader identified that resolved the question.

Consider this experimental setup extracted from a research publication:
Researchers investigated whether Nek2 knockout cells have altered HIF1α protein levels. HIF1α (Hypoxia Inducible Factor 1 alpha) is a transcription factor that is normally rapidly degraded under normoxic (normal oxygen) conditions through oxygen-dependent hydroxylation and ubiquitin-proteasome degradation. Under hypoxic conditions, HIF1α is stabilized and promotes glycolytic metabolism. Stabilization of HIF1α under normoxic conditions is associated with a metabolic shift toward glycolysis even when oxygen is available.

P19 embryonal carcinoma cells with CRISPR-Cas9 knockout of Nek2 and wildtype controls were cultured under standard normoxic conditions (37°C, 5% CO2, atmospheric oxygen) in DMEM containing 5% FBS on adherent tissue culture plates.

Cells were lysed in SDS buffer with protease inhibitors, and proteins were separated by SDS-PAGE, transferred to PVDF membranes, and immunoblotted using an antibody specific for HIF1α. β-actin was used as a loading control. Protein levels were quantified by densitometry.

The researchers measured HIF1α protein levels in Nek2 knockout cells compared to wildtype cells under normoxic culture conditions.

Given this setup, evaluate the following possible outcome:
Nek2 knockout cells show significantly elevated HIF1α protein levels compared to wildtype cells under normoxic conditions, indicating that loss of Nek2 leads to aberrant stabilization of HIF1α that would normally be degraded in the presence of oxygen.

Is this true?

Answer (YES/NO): YES